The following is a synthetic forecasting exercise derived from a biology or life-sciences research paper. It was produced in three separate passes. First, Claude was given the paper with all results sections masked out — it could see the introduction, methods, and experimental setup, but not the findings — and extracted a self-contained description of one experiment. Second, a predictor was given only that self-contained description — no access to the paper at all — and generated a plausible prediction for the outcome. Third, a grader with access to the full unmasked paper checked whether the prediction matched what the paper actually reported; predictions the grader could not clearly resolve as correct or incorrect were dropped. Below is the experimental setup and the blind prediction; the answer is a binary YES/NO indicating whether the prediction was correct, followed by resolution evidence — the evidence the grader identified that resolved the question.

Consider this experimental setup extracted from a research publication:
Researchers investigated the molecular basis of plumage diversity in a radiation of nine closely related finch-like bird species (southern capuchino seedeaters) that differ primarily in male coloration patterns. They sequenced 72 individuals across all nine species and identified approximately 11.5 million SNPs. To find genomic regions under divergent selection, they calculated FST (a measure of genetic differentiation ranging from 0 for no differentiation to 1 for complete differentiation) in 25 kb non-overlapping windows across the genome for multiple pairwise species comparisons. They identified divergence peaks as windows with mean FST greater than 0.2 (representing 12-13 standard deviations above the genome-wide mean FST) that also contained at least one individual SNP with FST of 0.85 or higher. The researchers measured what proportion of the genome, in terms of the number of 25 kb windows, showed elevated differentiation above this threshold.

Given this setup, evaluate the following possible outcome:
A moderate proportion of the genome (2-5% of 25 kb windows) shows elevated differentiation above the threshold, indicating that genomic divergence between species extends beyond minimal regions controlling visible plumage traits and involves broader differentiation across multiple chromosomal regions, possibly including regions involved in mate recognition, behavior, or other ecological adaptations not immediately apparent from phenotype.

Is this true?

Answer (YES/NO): NO